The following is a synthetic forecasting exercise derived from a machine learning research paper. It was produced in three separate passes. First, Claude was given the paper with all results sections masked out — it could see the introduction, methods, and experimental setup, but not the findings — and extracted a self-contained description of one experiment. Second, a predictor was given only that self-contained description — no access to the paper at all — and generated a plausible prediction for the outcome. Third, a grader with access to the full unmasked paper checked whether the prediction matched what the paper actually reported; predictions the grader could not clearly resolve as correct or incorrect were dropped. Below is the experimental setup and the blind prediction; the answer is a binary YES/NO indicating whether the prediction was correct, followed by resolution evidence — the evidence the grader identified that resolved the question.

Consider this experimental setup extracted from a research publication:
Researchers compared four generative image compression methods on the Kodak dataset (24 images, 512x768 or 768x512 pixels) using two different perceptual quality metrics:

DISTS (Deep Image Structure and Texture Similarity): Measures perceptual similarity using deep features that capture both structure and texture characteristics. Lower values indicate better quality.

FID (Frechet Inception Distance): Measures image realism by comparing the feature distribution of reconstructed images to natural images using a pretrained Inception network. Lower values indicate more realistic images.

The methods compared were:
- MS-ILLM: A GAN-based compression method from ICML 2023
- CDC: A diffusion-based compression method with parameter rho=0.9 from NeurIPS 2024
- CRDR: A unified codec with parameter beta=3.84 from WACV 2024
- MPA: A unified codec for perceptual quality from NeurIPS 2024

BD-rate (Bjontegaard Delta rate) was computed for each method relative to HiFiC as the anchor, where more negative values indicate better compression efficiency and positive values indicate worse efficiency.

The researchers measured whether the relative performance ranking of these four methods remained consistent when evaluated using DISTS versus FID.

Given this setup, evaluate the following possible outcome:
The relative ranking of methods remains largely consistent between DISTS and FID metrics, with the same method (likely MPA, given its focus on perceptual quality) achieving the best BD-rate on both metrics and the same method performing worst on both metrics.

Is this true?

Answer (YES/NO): NO